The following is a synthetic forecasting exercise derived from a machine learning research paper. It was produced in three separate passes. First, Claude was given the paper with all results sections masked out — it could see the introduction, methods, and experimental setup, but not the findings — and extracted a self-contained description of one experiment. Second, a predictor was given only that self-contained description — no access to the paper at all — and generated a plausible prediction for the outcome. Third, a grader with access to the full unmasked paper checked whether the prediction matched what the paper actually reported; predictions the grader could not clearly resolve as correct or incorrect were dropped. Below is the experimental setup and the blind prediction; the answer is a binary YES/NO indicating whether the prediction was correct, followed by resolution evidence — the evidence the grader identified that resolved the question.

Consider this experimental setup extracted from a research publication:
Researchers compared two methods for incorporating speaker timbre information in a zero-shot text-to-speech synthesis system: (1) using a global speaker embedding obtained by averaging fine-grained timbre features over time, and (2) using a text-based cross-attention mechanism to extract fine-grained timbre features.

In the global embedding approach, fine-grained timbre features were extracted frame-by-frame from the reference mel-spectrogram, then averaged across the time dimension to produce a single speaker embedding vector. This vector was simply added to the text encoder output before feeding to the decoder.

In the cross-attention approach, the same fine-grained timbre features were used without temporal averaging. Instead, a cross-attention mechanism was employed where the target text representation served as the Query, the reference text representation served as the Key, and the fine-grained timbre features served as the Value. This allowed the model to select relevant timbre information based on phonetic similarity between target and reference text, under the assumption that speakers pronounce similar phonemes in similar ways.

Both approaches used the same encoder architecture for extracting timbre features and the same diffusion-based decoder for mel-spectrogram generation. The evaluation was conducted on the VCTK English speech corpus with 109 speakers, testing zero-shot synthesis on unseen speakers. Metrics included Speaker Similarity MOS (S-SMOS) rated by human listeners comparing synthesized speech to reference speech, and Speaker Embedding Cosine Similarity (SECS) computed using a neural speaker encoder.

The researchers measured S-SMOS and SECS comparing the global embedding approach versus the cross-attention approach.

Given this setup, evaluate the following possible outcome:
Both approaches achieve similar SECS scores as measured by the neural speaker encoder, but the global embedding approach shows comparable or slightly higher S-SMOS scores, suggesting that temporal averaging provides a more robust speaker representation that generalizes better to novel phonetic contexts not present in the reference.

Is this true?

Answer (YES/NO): NO